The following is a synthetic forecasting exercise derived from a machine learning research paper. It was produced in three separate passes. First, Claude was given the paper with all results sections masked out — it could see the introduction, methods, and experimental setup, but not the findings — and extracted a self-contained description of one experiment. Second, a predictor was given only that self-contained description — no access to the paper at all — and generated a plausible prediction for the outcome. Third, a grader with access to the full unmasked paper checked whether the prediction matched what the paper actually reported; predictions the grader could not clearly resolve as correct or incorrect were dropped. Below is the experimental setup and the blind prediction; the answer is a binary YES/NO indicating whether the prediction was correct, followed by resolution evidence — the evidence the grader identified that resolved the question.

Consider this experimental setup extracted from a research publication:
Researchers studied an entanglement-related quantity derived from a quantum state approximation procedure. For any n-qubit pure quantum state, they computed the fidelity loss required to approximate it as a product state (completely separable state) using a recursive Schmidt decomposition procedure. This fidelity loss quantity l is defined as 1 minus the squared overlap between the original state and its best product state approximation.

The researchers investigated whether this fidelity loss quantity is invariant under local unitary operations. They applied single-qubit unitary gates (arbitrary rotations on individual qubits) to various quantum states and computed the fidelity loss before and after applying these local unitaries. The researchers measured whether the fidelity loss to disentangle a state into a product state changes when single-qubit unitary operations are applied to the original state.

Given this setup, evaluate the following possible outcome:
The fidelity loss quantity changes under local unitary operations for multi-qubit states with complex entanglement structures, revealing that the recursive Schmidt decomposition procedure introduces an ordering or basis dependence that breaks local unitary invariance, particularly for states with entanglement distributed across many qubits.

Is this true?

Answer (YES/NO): NO